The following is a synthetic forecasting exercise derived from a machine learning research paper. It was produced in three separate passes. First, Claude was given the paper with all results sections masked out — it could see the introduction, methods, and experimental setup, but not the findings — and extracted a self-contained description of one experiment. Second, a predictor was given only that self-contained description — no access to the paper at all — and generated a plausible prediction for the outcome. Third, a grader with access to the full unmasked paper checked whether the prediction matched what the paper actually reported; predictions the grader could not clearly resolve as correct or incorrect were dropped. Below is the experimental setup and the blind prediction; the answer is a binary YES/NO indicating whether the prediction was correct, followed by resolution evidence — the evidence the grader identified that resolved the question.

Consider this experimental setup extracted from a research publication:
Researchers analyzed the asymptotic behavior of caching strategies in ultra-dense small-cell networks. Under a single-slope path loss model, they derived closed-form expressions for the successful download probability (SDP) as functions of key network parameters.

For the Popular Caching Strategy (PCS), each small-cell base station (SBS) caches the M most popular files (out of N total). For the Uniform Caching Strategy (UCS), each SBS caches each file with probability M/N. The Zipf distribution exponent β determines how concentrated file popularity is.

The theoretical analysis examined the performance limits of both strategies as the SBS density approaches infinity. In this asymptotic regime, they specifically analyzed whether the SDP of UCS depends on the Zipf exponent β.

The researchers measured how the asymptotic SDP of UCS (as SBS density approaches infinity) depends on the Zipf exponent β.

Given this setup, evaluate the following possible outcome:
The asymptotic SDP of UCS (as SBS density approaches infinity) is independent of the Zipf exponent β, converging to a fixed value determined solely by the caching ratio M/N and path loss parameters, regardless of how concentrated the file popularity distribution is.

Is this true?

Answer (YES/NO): NO